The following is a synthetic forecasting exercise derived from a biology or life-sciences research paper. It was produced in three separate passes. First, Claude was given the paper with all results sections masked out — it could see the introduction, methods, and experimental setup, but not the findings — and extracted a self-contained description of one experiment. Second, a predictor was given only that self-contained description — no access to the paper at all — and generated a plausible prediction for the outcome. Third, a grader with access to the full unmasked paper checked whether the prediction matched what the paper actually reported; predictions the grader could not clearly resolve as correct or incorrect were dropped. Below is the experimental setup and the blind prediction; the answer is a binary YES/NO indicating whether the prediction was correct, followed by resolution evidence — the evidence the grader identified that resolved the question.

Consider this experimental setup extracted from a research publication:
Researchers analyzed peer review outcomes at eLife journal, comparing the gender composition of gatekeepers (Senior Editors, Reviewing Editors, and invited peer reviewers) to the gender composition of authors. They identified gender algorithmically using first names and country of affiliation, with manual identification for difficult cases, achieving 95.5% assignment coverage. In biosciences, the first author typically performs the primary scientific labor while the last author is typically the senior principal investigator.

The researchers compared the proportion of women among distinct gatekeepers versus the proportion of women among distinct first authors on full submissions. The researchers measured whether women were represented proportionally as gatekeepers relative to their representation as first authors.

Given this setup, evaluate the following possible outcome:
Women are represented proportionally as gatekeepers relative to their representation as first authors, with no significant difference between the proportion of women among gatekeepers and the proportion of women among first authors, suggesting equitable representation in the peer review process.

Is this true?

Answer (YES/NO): NO